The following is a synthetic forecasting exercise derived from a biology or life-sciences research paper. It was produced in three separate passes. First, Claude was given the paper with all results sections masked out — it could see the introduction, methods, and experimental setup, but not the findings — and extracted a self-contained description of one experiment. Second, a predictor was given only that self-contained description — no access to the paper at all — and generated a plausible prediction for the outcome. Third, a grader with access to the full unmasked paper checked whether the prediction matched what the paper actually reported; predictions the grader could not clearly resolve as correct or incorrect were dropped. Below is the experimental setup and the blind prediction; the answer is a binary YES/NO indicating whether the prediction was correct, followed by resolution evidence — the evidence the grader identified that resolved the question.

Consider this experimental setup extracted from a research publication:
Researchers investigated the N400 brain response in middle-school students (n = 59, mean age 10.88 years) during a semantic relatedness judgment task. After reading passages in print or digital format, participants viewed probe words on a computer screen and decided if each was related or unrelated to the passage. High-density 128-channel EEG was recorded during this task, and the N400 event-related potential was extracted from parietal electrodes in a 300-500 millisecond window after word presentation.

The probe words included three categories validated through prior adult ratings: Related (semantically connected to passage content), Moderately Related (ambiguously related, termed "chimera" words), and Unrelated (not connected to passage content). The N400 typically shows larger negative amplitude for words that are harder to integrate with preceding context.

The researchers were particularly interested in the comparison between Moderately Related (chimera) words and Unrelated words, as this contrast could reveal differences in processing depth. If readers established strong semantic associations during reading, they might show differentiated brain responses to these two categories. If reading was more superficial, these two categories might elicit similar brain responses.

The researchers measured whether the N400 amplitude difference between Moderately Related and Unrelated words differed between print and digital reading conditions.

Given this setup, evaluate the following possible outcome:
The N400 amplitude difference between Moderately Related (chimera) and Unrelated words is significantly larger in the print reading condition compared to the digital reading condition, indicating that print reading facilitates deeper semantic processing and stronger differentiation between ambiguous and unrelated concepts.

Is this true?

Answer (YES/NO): YES